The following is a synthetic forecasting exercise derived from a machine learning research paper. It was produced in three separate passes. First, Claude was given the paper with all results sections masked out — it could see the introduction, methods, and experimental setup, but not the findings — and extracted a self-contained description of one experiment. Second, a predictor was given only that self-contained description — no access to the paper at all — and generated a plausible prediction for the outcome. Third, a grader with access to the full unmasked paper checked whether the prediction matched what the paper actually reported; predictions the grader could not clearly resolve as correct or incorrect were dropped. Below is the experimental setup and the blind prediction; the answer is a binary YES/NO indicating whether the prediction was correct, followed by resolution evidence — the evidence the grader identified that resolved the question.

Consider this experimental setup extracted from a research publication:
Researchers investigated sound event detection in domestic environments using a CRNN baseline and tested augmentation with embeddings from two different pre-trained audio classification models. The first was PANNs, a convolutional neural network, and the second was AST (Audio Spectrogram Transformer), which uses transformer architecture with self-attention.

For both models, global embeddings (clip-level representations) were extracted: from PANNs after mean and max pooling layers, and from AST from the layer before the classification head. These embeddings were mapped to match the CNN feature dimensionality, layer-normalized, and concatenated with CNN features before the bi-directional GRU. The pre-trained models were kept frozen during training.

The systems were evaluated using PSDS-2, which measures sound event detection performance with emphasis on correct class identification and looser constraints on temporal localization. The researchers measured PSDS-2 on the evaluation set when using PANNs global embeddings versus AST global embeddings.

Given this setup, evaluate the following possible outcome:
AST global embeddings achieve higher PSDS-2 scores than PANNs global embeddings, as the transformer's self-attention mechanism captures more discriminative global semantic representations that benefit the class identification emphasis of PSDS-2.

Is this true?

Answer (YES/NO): NO